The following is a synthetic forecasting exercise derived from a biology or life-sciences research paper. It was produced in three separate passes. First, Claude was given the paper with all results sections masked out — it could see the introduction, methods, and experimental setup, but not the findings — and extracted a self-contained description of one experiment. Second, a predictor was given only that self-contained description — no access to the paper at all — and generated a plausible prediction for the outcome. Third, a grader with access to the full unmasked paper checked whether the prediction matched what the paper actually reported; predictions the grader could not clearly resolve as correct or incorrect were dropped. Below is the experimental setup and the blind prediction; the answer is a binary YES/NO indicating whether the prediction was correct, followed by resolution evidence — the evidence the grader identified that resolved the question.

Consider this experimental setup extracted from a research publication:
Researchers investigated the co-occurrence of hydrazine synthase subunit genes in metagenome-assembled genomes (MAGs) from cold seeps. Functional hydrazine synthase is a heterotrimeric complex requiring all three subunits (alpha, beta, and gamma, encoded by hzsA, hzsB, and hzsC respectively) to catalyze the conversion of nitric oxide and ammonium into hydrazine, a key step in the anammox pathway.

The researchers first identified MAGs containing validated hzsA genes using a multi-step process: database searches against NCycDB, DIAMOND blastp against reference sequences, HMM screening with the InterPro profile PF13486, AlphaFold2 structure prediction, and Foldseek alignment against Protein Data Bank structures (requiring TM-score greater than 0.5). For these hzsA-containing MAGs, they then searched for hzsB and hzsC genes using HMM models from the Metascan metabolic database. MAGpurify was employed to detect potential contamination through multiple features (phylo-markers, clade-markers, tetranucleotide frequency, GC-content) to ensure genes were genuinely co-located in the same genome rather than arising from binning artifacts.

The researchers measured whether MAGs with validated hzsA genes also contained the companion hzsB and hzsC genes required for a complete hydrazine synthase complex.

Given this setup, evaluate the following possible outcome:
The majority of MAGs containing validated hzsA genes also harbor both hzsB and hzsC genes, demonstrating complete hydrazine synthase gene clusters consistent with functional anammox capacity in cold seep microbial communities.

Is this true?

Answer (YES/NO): NO